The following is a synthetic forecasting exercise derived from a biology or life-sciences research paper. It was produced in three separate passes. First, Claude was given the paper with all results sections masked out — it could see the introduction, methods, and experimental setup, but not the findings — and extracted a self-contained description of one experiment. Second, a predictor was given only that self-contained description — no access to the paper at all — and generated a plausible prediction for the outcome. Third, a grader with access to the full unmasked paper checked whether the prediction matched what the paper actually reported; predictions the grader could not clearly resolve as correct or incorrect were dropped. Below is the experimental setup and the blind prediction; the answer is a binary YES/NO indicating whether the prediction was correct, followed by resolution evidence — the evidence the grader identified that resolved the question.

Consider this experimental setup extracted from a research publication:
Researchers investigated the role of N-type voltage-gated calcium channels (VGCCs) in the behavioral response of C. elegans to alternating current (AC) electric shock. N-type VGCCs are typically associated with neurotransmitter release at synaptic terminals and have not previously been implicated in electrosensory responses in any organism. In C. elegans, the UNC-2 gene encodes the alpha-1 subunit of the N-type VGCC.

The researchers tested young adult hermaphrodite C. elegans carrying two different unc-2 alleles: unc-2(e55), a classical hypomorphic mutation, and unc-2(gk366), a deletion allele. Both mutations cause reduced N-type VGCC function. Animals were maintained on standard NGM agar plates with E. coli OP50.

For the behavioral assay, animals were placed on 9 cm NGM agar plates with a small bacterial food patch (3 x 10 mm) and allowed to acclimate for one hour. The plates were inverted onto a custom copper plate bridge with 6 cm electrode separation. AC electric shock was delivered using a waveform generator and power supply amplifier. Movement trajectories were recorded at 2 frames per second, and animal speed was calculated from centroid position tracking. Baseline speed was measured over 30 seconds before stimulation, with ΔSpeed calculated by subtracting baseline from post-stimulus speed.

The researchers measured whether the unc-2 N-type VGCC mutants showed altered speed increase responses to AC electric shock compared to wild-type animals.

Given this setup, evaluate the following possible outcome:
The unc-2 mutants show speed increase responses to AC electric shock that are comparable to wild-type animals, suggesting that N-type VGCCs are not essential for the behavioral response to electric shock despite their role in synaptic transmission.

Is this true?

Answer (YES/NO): NO